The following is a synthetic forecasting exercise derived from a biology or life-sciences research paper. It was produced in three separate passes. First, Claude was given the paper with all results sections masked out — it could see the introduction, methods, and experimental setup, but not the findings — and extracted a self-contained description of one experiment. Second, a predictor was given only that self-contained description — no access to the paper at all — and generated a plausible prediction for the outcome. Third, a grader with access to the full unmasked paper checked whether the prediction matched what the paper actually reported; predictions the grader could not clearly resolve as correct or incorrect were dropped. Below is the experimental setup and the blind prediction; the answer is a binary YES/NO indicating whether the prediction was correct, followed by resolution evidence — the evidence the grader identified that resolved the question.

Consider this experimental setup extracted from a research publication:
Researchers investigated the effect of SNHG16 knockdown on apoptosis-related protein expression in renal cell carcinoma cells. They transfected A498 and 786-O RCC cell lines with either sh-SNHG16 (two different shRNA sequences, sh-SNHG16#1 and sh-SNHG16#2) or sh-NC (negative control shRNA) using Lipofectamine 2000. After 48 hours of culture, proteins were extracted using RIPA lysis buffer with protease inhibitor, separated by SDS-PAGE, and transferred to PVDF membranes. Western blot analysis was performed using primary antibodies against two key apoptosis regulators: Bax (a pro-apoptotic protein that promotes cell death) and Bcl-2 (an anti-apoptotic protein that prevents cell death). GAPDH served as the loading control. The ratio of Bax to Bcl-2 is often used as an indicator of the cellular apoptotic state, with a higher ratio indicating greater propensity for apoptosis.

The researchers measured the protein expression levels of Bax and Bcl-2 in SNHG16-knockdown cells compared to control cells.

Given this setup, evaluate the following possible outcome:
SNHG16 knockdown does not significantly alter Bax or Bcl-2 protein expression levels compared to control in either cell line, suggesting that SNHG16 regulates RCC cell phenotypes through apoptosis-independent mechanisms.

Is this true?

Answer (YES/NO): NO